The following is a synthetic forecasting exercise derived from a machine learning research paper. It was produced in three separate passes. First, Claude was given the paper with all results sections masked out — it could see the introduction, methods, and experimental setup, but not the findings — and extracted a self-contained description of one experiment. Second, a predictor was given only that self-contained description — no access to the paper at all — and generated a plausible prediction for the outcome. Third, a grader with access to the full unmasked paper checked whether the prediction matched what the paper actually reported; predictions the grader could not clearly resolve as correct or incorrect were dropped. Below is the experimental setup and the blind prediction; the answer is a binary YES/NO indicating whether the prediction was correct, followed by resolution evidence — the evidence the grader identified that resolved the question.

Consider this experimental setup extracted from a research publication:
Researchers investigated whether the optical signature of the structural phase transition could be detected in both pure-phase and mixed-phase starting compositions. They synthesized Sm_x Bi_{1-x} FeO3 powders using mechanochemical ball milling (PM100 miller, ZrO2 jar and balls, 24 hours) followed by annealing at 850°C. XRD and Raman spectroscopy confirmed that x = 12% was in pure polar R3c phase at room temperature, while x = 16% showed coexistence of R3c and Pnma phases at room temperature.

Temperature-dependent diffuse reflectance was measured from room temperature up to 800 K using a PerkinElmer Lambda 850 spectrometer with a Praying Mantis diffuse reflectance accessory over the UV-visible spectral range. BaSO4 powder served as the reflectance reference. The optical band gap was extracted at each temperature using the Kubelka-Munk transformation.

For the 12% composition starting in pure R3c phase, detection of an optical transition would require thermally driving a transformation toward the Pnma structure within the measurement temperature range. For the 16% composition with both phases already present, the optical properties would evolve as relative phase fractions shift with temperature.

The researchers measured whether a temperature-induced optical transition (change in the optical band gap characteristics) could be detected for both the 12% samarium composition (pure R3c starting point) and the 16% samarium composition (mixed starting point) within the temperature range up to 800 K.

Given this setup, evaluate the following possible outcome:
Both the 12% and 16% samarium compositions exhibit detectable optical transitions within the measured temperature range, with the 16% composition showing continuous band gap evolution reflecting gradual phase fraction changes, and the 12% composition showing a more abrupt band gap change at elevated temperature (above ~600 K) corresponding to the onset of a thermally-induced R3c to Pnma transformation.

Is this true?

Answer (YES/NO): NO